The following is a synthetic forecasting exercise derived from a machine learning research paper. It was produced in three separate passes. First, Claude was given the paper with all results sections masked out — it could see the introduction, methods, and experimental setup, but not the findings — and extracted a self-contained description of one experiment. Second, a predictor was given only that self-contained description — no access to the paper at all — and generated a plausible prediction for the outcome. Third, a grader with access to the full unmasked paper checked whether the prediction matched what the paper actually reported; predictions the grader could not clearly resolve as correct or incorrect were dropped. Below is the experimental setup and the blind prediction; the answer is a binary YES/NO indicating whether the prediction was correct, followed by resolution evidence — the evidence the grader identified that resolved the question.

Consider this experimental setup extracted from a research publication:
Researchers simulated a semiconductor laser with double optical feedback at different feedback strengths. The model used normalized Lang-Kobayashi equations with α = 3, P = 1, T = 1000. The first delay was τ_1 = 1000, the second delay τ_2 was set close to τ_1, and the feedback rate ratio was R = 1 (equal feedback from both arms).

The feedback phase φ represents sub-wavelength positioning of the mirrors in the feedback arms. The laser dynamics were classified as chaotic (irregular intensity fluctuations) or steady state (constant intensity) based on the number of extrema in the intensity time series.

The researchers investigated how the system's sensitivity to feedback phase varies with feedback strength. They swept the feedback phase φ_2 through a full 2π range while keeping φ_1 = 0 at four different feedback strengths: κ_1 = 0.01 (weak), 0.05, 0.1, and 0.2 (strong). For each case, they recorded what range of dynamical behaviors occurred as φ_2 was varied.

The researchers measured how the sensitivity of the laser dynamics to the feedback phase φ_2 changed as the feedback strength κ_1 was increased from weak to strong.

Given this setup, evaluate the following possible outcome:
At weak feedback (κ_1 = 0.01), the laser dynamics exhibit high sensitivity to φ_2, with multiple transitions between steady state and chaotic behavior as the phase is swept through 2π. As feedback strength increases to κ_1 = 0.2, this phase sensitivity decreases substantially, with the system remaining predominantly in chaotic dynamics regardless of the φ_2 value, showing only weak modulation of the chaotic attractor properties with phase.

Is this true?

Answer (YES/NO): NO